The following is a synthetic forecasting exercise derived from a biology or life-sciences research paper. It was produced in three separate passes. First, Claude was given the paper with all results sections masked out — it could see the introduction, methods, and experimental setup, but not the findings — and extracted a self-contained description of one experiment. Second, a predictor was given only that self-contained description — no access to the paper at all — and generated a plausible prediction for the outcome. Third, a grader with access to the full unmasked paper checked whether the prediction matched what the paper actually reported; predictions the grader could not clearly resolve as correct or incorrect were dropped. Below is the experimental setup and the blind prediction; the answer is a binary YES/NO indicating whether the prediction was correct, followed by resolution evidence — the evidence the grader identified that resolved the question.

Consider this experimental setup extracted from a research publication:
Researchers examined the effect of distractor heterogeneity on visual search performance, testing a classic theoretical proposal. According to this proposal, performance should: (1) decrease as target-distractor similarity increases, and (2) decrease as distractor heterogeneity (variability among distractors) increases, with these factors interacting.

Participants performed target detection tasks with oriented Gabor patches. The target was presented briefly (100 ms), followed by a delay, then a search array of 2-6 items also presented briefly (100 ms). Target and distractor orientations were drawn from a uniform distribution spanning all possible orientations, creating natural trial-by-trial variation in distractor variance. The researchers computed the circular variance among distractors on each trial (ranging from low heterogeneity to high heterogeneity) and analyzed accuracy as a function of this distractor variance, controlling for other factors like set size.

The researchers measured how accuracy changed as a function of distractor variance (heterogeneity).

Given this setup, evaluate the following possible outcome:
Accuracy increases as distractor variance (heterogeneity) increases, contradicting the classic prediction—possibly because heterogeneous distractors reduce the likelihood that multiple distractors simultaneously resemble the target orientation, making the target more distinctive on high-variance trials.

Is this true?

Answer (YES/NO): NO